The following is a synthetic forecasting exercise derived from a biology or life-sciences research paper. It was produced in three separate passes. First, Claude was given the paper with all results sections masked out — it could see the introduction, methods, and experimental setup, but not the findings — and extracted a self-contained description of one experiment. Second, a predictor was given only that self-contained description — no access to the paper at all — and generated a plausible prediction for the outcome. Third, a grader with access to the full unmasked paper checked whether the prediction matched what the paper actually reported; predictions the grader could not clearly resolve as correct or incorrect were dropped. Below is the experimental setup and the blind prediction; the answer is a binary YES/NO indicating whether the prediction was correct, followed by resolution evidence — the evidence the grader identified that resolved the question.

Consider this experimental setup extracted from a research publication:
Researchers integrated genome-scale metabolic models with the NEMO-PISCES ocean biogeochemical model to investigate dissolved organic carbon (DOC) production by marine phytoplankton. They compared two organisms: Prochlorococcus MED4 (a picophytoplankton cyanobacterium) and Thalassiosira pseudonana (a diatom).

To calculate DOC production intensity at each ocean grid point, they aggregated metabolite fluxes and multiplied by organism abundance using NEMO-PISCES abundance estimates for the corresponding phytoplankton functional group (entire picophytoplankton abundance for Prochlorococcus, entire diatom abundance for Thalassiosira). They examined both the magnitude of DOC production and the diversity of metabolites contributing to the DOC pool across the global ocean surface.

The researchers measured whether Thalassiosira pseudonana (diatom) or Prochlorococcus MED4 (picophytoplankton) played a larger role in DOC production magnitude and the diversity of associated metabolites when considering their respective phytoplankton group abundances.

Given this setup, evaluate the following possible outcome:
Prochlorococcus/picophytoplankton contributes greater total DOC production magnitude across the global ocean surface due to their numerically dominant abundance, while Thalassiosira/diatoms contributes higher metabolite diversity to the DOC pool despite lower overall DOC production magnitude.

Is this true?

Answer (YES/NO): NO